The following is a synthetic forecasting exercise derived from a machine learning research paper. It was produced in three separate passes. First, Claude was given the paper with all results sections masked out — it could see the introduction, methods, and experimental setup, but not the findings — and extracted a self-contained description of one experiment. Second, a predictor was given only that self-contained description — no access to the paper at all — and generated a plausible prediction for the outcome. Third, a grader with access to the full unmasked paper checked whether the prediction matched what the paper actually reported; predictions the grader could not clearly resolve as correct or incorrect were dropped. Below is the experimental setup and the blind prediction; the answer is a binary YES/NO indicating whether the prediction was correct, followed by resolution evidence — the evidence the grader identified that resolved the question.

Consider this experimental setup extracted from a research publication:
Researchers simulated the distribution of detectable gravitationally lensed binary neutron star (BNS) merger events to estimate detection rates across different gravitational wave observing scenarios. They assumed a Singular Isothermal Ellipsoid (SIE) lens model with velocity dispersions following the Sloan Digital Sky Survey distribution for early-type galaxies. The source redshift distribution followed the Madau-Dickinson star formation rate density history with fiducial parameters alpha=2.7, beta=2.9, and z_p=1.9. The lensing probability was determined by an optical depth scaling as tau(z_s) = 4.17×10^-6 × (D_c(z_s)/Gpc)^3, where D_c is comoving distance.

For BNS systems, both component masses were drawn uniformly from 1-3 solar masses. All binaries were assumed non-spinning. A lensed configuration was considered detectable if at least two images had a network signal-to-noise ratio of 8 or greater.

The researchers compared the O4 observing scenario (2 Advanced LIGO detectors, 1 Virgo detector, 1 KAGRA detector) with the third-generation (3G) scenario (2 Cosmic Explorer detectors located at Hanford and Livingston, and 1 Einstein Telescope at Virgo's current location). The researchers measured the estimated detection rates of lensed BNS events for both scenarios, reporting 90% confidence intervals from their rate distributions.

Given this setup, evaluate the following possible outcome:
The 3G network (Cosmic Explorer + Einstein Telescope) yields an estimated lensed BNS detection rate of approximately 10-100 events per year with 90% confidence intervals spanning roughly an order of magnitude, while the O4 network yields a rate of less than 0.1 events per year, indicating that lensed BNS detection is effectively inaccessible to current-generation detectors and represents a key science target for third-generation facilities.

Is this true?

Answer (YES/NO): NO